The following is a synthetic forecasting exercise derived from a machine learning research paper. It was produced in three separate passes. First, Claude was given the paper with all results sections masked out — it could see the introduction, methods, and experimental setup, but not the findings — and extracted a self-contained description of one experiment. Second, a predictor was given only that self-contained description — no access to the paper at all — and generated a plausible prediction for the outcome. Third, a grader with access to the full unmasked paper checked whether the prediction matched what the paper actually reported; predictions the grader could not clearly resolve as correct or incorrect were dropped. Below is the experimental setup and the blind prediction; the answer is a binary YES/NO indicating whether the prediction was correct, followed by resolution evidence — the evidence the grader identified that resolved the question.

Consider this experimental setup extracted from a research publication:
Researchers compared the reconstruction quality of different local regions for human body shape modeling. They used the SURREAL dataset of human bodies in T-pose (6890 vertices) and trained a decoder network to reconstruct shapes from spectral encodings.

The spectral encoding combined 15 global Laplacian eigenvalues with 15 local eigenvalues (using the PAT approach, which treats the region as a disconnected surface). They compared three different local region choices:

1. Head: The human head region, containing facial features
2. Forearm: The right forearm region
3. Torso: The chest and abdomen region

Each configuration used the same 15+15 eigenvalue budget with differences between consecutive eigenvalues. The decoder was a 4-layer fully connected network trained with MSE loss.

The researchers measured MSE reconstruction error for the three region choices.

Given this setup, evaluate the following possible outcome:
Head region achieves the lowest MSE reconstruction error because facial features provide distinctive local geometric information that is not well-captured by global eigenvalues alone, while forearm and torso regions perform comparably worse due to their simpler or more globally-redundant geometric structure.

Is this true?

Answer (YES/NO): NO